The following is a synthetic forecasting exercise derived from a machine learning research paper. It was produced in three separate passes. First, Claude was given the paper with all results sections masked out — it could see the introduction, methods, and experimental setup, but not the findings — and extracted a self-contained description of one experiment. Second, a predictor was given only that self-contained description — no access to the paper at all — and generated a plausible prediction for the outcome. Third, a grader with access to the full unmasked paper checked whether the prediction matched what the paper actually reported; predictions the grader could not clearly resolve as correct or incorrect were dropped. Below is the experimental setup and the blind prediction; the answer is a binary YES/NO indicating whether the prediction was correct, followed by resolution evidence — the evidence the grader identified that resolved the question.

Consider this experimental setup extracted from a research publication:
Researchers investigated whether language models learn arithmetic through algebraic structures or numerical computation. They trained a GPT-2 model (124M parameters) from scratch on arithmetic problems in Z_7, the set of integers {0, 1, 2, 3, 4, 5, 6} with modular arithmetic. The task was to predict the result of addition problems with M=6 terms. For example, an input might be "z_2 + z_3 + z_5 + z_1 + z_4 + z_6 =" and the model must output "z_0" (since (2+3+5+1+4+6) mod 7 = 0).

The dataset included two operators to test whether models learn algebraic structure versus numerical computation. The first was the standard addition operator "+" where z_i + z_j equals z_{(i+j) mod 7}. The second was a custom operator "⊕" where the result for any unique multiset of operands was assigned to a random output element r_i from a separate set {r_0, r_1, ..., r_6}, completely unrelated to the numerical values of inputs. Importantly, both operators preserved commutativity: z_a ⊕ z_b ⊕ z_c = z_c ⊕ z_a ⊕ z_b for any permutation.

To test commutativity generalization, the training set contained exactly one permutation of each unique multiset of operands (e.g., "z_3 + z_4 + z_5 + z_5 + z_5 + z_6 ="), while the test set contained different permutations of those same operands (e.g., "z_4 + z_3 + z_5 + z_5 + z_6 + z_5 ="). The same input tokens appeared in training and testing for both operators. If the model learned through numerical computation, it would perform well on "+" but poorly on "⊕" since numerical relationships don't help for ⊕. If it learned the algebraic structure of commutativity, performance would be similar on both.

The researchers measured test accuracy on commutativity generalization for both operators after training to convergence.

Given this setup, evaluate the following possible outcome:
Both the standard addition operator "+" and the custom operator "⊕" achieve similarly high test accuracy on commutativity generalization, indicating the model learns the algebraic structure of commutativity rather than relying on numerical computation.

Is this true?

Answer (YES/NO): YES